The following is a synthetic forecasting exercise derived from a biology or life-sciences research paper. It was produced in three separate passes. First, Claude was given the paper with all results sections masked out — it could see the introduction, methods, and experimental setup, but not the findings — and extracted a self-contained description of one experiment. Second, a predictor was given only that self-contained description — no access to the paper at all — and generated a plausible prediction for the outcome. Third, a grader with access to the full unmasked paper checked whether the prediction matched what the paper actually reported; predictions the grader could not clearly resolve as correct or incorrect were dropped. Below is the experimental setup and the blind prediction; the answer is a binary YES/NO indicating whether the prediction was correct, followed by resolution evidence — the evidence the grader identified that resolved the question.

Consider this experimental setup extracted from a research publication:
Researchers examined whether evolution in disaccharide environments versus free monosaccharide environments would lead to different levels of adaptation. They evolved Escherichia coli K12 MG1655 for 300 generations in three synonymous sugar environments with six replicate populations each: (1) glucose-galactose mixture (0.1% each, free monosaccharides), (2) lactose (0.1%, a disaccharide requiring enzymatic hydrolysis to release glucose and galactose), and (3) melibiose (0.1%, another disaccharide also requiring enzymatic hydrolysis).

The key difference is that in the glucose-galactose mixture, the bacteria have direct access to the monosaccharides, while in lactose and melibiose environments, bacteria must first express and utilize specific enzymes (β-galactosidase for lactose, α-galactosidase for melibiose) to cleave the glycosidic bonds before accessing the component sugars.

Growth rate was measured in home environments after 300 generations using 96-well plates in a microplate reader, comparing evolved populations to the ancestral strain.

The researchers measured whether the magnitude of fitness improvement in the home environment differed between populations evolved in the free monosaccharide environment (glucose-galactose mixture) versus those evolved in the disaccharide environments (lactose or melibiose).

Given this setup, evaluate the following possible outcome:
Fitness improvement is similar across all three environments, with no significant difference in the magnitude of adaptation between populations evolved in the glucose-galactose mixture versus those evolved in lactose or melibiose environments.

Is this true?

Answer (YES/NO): NO